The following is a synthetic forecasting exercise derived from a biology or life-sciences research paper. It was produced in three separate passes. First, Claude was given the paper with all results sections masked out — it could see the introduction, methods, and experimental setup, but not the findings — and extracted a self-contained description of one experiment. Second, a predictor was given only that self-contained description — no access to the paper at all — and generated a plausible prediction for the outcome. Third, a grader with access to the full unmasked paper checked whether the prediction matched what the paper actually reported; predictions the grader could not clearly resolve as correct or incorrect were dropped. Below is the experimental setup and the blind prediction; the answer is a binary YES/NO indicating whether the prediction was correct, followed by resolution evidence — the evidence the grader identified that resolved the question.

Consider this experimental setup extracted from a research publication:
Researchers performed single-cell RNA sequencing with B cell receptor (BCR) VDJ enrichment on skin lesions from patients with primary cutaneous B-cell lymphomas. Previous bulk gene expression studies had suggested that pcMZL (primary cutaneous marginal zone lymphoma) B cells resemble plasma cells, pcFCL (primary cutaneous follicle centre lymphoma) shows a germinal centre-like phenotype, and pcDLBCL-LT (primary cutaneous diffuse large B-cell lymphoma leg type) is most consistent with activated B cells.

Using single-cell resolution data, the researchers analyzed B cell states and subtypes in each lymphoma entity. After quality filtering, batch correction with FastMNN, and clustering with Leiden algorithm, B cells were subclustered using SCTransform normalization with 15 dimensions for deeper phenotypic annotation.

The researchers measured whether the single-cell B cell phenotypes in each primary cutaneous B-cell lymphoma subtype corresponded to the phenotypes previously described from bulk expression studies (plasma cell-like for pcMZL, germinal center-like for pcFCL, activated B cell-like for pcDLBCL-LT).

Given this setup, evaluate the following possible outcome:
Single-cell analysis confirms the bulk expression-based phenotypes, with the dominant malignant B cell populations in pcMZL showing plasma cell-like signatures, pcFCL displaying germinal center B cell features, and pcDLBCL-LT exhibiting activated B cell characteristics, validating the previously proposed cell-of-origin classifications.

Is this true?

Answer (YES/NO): NO